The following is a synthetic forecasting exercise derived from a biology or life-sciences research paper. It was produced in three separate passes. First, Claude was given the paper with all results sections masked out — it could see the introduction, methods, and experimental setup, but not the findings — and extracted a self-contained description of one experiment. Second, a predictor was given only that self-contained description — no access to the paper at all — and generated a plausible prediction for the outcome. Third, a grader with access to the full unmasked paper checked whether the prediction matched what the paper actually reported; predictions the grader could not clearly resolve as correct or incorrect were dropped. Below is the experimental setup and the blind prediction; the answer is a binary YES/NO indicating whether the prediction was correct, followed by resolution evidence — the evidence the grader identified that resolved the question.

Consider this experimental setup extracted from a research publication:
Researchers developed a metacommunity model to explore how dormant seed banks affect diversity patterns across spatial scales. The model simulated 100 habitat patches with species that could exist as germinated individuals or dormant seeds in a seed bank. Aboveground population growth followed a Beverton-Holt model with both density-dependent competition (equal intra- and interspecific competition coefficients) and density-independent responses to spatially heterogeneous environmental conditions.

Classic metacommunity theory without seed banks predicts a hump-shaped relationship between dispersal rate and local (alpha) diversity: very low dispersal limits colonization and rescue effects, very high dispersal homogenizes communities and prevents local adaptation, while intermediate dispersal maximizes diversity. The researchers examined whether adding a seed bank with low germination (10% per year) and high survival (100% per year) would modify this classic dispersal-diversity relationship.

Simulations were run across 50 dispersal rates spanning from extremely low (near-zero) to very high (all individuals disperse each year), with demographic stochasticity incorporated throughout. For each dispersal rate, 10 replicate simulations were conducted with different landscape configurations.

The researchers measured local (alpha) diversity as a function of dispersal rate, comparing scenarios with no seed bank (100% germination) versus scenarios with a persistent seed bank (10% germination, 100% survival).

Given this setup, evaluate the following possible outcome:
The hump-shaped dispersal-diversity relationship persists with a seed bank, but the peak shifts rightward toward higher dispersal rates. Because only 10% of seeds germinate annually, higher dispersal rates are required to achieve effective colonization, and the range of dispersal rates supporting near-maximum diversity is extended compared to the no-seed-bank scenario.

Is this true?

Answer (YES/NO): YES